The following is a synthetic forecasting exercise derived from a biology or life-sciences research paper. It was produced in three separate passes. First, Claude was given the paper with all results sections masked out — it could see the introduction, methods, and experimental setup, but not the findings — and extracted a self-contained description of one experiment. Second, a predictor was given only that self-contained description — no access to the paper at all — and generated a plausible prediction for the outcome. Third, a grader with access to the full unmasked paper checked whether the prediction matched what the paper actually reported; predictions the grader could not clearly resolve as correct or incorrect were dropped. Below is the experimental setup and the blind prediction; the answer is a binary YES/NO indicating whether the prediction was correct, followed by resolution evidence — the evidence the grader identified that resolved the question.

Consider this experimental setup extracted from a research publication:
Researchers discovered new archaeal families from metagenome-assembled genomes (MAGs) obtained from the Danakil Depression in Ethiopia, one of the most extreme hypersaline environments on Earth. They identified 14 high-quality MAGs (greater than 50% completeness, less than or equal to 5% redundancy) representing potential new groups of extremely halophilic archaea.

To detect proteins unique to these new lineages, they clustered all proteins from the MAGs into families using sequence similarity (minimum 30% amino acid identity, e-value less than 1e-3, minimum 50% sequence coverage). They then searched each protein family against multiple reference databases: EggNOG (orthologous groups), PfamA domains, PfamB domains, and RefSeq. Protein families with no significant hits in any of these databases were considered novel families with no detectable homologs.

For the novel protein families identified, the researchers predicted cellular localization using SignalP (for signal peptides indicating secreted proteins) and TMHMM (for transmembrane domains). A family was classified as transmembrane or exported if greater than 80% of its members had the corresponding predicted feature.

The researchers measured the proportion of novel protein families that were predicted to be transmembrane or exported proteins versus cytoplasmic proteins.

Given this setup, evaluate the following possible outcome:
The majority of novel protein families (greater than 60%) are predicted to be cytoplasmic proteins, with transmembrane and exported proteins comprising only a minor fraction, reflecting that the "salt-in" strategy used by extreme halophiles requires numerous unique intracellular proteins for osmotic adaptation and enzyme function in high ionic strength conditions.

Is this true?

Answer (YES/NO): NO